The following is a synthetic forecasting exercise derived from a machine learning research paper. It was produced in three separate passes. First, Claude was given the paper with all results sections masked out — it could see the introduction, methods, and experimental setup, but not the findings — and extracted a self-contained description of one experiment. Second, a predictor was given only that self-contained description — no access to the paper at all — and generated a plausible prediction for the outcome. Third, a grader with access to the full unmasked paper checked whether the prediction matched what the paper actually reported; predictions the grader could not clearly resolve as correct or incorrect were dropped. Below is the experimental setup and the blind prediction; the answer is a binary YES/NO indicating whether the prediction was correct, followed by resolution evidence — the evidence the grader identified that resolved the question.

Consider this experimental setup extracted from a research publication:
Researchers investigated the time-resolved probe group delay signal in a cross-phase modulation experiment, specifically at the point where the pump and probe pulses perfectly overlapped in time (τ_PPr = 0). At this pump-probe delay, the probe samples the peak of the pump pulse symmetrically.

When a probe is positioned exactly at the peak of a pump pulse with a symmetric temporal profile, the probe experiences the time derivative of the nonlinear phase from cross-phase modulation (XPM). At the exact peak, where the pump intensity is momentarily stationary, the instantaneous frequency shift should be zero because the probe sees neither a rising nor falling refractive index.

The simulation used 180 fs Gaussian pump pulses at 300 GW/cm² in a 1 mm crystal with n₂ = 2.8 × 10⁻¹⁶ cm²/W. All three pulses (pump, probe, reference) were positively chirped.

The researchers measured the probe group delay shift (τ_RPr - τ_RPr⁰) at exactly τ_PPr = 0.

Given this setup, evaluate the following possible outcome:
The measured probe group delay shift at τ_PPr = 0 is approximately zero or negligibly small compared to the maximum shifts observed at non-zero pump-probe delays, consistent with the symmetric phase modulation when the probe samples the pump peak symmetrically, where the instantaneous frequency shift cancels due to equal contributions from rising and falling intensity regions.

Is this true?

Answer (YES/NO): YES